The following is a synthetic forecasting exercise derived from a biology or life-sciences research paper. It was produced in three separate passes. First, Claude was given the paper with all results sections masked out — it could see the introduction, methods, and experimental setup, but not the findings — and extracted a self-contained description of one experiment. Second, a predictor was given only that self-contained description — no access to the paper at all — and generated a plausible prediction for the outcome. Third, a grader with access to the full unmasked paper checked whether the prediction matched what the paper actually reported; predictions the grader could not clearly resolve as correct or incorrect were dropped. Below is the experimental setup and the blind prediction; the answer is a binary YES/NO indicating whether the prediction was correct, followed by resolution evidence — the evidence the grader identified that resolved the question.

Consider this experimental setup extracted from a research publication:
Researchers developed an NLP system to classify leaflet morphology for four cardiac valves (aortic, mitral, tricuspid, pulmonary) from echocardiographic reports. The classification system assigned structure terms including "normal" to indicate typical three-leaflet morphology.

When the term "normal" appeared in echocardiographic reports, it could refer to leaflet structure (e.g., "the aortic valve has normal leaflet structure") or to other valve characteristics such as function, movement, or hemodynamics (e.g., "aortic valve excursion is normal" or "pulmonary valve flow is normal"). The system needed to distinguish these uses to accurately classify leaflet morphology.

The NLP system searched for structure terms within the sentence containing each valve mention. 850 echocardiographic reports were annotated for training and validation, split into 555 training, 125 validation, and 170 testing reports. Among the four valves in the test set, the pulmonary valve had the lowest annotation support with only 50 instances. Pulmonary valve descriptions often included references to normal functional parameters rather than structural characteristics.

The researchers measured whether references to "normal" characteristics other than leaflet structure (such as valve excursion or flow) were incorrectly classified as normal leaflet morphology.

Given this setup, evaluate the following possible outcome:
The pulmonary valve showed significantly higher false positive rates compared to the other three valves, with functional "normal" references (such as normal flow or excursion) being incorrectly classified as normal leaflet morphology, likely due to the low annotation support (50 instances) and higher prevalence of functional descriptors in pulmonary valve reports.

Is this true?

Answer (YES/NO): YES